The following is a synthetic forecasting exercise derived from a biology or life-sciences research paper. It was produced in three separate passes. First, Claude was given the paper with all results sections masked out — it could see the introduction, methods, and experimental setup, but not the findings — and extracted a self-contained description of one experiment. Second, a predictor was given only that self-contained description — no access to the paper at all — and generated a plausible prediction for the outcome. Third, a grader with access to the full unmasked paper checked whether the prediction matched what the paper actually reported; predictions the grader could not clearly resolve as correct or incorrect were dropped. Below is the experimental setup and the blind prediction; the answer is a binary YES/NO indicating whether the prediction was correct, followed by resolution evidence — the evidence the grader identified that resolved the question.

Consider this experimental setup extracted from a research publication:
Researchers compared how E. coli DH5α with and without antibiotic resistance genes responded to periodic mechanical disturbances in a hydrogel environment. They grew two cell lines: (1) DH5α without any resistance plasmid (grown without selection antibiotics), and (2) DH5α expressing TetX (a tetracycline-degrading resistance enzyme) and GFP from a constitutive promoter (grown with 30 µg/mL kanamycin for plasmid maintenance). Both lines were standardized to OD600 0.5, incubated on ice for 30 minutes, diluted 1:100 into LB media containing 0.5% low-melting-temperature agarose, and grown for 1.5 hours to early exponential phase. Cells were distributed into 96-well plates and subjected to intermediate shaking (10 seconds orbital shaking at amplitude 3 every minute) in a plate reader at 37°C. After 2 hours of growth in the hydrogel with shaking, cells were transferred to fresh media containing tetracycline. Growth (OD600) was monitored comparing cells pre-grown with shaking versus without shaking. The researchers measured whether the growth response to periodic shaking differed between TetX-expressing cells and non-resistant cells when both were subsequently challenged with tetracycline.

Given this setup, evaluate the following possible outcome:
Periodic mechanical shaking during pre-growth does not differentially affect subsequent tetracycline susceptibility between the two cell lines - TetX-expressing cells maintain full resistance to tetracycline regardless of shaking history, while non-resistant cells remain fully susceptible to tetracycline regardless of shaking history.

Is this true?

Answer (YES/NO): NO